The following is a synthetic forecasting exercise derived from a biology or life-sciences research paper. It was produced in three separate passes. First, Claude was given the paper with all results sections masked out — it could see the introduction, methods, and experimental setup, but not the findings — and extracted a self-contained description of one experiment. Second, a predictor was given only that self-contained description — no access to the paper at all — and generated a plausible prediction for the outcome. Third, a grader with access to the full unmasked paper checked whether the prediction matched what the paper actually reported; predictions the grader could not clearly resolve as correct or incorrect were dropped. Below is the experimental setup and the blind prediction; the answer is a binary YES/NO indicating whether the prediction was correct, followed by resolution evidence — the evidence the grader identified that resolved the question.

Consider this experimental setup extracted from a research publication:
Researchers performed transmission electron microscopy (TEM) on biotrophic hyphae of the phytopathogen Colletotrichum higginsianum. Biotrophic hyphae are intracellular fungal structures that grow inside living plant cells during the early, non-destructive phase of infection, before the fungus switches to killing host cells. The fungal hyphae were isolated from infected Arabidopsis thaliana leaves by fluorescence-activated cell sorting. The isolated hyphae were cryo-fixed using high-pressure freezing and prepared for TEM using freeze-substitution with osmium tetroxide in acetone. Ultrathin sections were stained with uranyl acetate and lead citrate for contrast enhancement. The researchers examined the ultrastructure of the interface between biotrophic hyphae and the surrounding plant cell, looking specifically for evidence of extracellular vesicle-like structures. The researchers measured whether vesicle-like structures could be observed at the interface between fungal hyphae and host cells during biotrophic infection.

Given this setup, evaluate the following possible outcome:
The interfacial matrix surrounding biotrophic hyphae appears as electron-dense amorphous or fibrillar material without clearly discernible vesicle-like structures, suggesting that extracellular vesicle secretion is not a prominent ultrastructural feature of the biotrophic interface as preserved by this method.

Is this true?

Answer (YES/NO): NO